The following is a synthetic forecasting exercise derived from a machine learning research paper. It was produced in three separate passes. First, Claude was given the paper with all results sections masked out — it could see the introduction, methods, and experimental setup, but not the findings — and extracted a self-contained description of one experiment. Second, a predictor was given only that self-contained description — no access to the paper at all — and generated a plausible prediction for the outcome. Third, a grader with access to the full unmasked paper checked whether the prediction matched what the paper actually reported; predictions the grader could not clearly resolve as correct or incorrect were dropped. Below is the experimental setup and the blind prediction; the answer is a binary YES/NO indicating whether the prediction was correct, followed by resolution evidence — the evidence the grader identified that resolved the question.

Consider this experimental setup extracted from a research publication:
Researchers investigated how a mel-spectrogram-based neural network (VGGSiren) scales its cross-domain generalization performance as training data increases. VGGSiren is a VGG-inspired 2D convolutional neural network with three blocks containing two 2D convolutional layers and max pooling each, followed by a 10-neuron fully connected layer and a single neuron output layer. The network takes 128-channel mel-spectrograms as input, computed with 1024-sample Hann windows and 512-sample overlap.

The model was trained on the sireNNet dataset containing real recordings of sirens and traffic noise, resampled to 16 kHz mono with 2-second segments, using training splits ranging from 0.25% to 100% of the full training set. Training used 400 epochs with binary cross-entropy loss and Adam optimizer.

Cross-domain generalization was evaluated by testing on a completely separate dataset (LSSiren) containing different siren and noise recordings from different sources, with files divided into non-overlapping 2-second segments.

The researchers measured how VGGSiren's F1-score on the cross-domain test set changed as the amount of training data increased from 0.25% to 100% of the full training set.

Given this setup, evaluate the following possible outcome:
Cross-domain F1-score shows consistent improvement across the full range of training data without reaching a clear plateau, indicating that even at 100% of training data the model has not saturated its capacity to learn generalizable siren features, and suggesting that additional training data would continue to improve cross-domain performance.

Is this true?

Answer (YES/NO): NO